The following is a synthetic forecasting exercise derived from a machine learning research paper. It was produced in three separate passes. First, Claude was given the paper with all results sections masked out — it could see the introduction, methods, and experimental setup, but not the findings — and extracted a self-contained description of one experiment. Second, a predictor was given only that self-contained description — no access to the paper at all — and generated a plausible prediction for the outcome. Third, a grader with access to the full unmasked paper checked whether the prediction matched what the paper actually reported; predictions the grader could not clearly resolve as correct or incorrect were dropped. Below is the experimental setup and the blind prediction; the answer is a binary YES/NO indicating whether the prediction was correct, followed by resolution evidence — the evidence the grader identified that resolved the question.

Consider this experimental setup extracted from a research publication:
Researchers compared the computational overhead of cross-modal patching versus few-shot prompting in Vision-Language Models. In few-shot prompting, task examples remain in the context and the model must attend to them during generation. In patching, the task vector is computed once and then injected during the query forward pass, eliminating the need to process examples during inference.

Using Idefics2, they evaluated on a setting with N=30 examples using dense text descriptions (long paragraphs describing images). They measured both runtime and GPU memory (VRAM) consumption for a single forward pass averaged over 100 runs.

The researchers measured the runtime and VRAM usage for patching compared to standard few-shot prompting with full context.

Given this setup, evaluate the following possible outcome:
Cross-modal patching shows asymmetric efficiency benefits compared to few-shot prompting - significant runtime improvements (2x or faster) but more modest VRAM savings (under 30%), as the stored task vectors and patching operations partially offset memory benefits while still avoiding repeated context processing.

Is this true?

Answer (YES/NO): NO